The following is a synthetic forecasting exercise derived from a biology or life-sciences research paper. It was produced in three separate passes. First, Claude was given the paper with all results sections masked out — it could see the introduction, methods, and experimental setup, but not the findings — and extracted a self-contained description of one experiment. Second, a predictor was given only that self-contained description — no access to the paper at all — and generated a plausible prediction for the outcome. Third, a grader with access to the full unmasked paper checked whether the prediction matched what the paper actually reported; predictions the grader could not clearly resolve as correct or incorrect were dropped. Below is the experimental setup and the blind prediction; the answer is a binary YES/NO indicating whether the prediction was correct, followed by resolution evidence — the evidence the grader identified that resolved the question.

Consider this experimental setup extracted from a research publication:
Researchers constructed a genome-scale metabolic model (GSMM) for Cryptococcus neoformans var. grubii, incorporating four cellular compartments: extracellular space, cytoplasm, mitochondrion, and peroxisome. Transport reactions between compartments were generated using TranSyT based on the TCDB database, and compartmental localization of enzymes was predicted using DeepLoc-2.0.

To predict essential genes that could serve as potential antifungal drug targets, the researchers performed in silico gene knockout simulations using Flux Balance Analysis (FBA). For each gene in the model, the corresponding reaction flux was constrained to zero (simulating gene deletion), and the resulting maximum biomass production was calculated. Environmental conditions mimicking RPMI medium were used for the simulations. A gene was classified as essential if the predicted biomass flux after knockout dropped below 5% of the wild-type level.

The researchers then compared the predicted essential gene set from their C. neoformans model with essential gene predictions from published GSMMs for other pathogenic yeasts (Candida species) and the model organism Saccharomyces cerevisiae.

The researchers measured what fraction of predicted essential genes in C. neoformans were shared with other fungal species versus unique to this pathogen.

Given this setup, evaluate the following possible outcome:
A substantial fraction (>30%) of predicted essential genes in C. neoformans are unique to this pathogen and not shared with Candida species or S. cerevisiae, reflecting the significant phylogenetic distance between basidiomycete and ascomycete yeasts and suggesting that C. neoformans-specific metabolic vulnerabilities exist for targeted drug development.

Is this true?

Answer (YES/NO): NO